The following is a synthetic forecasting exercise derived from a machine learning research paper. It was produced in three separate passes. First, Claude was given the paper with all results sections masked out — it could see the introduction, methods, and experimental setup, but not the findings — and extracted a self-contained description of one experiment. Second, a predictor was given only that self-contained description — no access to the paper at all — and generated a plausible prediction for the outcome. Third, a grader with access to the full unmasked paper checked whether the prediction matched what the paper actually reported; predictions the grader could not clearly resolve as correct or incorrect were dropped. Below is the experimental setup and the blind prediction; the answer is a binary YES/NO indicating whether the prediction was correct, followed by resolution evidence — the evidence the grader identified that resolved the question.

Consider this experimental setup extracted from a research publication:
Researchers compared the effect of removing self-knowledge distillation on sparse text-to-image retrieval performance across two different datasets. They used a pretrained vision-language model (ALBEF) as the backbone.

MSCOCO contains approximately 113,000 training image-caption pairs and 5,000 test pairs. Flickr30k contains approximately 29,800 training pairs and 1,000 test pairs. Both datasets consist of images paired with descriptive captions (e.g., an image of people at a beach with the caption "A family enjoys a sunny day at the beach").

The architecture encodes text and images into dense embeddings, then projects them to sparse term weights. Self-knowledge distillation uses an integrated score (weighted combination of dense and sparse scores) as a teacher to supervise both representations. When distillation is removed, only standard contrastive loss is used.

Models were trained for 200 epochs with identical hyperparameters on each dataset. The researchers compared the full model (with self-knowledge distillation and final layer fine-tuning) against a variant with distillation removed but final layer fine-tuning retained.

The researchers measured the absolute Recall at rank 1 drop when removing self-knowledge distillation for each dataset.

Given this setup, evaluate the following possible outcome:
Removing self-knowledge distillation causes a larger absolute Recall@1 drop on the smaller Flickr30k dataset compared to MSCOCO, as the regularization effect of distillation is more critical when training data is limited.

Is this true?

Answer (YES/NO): NO